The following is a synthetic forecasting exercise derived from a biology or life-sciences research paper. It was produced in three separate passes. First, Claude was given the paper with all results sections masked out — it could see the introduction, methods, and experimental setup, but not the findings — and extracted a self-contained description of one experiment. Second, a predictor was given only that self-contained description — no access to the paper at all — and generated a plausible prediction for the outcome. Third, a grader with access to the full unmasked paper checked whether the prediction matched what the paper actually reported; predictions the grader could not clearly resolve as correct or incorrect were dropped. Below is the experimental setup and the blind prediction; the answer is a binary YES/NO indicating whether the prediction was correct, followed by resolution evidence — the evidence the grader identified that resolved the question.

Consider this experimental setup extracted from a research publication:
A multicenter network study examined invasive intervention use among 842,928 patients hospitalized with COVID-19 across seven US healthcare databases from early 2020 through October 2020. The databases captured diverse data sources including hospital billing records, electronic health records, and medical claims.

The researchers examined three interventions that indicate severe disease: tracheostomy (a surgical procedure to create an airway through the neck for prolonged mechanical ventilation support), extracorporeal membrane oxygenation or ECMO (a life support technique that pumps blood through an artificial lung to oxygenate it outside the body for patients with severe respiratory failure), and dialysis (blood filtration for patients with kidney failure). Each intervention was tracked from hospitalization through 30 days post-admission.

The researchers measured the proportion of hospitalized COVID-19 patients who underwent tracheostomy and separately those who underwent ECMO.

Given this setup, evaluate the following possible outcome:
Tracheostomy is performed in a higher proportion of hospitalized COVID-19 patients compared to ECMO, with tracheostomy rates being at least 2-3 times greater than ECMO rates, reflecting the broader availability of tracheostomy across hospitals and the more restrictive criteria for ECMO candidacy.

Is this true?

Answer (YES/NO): YES